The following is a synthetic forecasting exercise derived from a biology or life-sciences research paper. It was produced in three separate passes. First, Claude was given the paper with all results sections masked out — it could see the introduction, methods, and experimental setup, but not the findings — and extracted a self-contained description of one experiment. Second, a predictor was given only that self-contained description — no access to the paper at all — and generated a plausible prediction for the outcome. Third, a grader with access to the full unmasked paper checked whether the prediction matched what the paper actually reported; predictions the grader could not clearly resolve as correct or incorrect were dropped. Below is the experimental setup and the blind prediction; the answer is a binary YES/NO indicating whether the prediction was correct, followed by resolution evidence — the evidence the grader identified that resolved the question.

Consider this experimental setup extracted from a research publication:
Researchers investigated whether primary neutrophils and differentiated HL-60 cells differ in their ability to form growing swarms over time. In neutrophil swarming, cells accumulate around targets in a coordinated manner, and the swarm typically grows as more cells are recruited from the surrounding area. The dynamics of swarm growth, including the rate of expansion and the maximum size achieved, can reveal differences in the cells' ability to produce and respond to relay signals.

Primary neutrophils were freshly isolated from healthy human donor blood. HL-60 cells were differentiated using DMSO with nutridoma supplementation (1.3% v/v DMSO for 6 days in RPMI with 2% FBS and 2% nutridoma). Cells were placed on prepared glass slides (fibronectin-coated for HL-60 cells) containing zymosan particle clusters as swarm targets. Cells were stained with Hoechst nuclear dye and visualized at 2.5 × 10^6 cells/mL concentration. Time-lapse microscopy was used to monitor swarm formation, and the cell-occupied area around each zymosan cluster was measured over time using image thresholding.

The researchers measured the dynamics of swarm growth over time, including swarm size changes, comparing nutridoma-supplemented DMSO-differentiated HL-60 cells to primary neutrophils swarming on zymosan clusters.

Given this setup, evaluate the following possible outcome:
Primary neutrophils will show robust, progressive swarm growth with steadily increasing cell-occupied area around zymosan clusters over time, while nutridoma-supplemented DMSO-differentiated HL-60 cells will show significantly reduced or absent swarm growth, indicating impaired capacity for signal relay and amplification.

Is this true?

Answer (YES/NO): NO